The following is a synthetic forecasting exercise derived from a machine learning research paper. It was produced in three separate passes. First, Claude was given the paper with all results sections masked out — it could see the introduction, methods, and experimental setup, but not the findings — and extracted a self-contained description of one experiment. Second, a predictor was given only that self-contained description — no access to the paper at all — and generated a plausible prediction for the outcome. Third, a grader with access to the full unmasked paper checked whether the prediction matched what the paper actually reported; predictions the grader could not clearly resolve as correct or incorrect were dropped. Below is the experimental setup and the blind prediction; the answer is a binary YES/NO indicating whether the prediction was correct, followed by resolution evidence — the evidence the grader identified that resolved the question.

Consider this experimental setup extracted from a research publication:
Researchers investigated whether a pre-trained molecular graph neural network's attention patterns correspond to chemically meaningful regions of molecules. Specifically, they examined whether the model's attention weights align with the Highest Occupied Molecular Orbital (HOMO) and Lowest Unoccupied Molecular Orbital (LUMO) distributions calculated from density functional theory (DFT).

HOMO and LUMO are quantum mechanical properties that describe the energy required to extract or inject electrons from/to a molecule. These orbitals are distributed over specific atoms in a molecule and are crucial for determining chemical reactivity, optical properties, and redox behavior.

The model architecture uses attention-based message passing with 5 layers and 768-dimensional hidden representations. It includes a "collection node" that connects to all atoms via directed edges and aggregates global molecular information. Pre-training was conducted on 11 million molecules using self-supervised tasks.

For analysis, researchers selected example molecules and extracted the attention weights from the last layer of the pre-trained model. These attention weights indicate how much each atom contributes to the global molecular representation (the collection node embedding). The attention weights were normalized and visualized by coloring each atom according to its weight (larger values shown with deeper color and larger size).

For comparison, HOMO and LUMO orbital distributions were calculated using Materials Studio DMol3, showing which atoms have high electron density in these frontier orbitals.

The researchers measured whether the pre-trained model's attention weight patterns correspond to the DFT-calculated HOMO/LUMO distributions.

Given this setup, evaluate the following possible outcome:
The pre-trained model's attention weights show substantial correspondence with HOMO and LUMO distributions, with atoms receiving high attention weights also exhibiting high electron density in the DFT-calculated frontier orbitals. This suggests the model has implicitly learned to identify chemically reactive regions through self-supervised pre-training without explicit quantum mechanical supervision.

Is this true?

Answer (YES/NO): NO